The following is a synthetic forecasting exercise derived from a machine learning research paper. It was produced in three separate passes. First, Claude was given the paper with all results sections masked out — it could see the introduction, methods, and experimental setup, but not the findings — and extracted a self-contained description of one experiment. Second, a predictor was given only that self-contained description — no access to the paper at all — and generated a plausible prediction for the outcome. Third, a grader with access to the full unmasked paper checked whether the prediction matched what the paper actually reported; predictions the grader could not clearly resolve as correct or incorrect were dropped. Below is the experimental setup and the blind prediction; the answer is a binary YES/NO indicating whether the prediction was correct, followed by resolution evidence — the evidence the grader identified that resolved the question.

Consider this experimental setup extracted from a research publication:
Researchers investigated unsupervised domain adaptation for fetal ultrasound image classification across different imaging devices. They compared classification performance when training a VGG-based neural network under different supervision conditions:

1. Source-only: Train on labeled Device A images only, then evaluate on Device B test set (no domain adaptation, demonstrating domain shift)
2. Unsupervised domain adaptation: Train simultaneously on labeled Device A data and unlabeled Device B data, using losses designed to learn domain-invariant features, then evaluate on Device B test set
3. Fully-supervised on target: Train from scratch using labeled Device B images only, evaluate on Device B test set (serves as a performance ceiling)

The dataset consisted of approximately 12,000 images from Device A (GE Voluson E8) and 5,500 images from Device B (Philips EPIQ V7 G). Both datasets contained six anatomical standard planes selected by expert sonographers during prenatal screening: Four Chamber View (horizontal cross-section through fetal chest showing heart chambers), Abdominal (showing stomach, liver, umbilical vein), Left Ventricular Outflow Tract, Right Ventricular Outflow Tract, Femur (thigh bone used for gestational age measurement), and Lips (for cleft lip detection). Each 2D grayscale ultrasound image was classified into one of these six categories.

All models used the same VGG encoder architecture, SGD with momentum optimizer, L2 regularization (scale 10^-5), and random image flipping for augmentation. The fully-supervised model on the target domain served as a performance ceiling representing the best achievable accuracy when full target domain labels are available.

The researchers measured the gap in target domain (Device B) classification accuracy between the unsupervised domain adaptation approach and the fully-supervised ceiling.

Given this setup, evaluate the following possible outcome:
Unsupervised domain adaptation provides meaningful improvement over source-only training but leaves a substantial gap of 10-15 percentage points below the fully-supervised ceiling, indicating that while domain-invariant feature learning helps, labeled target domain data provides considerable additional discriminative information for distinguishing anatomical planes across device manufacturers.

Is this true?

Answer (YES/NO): NO